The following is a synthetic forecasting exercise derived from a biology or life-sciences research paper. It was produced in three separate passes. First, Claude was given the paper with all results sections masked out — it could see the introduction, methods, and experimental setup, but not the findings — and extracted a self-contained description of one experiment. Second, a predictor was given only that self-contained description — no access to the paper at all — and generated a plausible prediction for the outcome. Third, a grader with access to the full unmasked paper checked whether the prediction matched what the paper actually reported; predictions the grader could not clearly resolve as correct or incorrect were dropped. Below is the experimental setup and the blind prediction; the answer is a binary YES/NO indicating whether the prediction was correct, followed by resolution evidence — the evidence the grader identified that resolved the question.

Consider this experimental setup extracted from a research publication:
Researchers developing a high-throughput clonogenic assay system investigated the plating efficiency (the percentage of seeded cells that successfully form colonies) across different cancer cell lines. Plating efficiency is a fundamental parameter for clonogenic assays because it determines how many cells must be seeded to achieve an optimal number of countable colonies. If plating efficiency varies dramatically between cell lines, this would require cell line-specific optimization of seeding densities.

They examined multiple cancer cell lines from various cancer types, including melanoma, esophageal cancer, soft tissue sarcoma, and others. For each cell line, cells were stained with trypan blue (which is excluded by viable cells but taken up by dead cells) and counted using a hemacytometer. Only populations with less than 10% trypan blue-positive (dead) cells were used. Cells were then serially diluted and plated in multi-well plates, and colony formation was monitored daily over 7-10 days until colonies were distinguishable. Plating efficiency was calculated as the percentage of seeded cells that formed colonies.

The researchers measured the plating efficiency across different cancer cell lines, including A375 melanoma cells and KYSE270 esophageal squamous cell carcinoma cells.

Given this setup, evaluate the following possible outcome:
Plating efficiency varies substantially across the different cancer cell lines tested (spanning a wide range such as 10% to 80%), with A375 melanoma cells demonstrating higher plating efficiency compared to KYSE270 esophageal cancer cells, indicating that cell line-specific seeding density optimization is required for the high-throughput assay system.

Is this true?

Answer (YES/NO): YES